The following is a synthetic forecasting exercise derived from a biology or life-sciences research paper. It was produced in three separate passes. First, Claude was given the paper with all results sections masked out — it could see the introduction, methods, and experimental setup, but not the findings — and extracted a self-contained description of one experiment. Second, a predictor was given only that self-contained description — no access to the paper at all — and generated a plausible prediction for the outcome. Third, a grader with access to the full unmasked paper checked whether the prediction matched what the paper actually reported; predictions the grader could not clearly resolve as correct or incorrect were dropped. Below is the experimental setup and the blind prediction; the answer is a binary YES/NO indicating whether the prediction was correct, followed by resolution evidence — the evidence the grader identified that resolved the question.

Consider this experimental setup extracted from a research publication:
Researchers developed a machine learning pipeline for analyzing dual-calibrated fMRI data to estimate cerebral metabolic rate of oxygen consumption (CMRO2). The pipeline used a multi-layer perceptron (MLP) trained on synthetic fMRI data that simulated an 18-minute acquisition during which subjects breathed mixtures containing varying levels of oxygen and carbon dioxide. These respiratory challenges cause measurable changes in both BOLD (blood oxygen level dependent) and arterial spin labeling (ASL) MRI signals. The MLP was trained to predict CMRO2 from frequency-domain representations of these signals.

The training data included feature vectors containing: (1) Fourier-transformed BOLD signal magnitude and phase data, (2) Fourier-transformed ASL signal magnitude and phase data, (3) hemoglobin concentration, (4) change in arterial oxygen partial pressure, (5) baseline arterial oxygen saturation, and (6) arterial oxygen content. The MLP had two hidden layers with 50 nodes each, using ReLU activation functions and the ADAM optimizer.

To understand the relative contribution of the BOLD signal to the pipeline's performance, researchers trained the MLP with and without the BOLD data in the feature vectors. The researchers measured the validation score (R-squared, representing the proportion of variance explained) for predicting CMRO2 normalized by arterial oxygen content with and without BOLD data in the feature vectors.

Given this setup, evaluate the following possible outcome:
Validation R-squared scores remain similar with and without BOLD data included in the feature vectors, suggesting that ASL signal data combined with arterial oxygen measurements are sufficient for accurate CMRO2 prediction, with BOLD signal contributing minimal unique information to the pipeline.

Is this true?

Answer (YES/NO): NO